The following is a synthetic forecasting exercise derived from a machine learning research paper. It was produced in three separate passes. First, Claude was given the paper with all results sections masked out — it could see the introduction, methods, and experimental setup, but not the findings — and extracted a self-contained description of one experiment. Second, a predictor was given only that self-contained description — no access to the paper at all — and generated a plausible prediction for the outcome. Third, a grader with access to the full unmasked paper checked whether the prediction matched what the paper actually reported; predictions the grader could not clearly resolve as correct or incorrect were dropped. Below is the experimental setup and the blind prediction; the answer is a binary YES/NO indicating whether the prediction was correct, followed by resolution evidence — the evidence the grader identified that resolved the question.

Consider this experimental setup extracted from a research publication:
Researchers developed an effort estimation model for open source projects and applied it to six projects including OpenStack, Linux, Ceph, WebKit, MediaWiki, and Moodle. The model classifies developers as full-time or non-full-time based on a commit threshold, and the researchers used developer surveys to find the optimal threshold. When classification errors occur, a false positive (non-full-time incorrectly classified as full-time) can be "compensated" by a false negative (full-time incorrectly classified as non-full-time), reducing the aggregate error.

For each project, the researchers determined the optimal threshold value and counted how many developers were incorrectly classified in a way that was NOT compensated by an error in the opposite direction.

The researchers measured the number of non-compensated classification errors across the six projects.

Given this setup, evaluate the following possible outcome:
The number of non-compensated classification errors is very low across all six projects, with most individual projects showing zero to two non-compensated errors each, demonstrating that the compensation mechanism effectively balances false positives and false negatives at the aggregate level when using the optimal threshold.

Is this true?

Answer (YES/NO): YES